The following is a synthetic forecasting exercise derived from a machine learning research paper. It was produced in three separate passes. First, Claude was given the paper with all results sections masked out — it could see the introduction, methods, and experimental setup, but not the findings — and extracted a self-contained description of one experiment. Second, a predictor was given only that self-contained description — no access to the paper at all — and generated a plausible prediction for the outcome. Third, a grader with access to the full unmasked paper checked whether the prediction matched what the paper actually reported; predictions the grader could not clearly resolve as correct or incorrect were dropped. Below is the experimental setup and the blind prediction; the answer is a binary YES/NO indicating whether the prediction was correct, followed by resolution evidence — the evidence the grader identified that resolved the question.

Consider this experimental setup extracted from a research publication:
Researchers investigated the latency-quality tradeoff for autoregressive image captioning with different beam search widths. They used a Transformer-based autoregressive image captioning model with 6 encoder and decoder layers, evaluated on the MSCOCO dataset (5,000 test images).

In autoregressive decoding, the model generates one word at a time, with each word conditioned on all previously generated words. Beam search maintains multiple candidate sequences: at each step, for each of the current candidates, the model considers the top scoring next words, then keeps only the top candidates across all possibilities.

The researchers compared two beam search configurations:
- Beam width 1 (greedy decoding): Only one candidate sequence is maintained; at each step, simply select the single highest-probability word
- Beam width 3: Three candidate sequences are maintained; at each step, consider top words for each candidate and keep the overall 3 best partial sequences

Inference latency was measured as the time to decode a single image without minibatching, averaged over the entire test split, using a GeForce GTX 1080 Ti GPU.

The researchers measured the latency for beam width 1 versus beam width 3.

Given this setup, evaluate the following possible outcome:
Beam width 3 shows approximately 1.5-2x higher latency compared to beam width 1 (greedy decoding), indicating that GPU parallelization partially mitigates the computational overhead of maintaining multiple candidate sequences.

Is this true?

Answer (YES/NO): YES